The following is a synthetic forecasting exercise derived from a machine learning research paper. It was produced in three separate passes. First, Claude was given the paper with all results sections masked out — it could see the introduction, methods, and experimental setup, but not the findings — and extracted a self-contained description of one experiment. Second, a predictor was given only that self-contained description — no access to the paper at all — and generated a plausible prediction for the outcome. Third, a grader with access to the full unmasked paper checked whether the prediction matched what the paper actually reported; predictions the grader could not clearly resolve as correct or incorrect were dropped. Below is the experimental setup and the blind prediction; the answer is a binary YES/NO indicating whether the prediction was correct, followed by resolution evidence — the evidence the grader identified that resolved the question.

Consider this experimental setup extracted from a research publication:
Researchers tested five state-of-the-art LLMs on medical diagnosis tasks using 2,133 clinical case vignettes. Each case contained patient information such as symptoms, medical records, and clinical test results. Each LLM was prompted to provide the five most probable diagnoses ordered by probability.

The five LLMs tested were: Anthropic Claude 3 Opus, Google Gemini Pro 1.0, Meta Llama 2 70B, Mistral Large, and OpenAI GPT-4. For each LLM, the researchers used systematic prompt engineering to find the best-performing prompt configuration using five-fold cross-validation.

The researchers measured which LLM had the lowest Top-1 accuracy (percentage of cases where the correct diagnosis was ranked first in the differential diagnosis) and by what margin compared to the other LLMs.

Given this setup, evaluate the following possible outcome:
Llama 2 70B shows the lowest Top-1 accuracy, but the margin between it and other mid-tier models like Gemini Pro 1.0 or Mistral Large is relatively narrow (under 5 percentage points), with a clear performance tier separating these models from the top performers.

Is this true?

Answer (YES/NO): NO